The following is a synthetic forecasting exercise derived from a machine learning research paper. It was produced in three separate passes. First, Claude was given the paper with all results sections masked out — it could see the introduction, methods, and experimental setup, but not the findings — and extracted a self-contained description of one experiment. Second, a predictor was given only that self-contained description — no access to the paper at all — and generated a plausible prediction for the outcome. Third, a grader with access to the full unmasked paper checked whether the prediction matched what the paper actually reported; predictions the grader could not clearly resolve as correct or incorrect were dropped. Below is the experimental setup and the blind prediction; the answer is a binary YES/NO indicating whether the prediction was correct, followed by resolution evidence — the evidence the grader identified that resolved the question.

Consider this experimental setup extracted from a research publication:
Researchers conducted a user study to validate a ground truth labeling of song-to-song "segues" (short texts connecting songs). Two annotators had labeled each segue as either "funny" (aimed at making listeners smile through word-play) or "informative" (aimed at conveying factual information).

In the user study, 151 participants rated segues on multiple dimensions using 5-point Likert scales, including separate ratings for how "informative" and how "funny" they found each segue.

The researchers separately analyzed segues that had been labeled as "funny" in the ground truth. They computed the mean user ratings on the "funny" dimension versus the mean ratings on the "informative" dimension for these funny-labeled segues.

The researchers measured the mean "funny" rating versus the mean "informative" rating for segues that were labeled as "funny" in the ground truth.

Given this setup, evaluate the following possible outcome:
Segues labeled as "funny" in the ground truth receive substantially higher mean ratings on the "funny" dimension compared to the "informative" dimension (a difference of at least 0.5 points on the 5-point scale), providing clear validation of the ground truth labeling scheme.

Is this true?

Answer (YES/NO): NO